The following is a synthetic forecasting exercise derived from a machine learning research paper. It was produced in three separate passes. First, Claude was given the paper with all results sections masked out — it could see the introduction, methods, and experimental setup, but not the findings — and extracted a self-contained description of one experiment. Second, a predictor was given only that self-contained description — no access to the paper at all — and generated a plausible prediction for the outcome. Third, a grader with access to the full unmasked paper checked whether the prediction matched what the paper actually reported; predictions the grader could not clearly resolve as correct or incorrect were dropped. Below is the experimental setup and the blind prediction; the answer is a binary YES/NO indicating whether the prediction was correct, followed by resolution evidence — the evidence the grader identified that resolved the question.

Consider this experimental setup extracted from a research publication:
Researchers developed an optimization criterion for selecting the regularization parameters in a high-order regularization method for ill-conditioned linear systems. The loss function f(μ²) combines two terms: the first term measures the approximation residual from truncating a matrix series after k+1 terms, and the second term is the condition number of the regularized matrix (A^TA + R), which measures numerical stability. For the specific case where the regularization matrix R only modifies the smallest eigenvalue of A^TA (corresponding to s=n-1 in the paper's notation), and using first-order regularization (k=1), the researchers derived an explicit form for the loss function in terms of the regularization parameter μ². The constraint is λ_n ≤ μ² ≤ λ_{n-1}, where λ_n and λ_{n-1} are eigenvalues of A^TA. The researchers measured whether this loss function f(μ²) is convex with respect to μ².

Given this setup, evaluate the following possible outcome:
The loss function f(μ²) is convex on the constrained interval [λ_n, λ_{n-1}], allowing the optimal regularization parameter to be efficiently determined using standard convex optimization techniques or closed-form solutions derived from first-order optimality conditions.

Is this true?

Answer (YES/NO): YES